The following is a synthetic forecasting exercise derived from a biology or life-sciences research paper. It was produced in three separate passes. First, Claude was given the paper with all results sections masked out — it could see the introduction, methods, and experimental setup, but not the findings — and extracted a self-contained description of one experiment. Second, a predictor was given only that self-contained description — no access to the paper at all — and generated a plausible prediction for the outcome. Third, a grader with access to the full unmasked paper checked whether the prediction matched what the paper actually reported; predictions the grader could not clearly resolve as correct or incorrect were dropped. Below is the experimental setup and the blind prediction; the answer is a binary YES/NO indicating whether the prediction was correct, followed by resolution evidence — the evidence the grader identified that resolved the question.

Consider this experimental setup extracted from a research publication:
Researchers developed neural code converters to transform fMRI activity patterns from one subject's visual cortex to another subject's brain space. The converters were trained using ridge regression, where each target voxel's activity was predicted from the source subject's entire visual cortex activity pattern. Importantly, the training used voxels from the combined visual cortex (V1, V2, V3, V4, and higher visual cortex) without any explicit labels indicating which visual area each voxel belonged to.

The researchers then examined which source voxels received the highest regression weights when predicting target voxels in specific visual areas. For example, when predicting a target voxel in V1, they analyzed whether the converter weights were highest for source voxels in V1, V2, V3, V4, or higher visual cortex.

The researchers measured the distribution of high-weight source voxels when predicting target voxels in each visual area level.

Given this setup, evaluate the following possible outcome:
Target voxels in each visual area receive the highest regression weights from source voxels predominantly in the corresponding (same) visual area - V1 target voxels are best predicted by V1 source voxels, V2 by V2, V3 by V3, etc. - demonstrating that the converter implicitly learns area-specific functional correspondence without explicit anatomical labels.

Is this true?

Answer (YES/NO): YES